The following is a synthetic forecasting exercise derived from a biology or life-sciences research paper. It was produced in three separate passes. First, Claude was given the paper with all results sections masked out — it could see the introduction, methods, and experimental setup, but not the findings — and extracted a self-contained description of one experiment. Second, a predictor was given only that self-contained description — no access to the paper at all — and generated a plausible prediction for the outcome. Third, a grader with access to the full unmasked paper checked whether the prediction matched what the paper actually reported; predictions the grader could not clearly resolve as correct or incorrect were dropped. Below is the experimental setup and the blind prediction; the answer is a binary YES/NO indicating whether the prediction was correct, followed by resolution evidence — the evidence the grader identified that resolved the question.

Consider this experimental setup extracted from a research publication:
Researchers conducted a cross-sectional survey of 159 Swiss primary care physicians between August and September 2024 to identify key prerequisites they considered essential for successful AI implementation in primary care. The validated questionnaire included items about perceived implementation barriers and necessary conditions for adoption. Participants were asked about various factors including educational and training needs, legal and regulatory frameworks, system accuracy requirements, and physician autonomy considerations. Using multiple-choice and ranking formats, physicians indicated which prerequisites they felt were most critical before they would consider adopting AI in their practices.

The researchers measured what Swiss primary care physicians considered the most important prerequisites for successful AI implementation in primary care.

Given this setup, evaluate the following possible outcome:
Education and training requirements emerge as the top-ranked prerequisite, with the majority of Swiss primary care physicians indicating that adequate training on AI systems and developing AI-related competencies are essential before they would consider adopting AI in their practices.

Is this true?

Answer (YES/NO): NO